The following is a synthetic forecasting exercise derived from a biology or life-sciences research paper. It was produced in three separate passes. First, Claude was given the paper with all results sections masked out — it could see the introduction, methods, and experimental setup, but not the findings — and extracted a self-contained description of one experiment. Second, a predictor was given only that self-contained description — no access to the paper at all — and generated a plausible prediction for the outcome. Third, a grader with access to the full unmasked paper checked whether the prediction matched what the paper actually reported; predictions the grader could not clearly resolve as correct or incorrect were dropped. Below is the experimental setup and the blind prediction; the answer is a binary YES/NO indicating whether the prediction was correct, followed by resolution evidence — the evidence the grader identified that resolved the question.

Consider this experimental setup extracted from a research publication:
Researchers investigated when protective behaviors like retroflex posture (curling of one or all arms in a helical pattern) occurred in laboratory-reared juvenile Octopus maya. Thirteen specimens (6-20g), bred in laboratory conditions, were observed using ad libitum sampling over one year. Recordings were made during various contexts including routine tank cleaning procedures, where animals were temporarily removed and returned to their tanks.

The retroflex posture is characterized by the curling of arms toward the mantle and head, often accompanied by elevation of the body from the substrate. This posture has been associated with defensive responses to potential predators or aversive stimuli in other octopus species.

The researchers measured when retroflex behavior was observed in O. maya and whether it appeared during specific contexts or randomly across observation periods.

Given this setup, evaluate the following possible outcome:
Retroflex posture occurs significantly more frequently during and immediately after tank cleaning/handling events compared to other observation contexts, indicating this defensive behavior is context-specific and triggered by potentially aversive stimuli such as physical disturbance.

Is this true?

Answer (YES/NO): YES